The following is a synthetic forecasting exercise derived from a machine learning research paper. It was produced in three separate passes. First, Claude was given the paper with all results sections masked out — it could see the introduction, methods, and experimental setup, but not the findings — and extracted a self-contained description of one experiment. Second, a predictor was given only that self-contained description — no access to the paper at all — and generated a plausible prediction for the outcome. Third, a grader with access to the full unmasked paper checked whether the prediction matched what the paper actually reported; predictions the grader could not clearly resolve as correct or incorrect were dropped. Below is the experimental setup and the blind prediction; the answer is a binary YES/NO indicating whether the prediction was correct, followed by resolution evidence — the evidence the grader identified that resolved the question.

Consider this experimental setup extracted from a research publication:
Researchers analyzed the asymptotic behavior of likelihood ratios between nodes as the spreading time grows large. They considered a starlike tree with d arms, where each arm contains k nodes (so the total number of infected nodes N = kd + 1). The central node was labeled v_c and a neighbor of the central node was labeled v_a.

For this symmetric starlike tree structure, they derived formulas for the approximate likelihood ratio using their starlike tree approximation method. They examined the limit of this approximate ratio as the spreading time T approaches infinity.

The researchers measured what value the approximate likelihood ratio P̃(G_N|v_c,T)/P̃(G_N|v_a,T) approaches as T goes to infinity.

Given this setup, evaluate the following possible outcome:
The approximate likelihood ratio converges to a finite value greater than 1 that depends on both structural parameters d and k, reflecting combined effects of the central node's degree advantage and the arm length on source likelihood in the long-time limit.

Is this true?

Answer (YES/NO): NO